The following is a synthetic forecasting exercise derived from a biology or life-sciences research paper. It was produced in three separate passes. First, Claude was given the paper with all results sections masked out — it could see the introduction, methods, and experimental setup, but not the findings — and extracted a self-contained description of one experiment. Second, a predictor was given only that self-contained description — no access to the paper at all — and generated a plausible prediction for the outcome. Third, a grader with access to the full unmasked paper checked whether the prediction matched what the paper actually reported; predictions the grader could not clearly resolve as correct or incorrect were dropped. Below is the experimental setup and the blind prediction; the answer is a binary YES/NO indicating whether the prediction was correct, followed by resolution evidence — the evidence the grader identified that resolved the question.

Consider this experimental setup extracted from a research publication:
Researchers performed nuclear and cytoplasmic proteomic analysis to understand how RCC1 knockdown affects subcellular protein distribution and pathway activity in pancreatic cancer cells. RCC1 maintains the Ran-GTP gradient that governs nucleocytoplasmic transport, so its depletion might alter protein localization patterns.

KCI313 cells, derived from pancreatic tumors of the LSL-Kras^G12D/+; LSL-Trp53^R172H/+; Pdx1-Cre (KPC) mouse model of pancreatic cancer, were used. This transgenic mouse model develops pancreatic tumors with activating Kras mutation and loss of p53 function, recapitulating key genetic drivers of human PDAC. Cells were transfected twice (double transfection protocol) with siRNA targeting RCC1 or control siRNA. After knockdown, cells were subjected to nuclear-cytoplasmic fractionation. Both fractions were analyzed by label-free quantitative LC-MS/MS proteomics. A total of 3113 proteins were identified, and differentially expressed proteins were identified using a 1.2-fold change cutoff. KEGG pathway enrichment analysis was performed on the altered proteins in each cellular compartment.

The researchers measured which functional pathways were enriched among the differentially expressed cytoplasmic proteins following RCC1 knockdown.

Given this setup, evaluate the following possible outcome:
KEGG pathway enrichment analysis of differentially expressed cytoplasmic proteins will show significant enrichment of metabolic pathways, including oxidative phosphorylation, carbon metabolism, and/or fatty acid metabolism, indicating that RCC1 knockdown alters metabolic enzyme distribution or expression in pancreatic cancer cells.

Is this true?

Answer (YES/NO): NO